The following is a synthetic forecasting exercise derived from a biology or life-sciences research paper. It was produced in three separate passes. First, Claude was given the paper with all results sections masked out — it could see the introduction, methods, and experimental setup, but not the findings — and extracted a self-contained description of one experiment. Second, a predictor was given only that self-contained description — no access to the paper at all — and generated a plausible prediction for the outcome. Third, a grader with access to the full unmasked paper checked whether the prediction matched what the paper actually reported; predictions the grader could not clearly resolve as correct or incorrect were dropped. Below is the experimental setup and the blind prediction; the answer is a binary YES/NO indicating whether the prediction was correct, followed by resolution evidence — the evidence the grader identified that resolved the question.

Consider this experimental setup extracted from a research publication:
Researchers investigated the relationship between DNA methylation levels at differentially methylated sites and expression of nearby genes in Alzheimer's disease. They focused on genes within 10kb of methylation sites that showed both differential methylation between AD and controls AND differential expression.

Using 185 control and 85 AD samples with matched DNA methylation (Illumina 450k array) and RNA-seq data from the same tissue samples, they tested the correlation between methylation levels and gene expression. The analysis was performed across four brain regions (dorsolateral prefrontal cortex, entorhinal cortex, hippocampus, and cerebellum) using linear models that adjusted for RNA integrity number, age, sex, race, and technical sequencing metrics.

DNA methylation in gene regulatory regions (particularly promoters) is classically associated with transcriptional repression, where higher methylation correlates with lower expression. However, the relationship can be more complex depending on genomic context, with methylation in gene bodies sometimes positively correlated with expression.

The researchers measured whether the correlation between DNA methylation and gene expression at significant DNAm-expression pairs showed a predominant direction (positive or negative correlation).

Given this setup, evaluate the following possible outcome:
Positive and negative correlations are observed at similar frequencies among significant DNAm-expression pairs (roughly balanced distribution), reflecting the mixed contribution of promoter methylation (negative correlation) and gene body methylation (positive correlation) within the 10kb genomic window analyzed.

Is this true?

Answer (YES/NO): NO